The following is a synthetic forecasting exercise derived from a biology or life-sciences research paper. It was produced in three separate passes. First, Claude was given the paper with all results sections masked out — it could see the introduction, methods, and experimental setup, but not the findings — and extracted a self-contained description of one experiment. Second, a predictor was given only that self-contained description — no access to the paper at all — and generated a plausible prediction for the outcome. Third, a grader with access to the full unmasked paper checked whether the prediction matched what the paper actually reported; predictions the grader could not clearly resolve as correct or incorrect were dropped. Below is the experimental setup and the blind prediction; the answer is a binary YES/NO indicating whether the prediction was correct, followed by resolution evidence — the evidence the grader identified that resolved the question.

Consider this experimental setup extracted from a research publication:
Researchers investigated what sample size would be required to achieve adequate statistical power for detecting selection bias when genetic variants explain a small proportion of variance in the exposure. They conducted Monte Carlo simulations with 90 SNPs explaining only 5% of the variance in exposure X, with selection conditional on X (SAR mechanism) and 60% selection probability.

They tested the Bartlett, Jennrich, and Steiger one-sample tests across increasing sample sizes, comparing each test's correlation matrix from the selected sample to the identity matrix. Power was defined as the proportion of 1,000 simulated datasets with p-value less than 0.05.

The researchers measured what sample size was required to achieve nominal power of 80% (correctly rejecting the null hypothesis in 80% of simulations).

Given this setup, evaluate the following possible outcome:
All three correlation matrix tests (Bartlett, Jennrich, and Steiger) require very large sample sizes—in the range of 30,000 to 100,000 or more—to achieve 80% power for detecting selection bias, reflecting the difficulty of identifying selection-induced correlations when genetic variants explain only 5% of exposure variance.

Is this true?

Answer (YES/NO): NO